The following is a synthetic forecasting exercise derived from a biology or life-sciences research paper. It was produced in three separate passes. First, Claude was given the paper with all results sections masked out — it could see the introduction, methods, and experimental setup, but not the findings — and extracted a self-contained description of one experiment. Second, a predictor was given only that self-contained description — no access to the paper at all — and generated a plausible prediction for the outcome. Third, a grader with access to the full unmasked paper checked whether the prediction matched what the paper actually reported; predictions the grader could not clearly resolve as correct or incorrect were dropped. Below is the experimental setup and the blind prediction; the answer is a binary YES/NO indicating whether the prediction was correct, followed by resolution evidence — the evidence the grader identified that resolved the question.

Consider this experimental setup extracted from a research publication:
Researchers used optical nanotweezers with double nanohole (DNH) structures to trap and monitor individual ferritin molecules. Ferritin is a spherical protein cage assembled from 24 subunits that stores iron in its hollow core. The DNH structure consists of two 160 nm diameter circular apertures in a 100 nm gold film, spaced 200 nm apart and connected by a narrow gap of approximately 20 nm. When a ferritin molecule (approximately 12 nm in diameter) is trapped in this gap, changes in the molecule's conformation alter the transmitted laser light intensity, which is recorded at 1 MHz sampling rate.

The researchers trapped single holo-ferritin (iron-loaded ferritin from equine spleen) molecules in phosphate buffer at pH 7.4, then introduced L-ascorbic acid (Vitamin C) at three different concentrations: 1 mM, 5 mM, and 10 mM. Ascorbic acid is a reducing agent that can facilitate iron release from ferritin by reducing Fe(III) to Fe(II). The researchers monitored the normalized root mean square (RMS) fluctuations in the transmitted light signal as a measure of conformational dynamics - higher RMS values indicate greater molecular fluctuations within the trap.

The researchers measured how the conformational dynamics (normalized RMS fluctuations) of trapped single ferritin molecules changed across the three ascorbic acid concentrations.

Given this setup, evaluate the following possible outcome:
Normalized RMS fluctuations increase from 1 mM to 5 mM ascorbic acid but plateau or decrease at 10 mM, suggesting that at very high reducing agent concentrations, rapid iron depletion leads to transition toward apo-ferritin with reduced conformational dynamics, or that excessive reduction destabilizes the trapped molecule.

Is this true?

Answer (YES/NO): YES